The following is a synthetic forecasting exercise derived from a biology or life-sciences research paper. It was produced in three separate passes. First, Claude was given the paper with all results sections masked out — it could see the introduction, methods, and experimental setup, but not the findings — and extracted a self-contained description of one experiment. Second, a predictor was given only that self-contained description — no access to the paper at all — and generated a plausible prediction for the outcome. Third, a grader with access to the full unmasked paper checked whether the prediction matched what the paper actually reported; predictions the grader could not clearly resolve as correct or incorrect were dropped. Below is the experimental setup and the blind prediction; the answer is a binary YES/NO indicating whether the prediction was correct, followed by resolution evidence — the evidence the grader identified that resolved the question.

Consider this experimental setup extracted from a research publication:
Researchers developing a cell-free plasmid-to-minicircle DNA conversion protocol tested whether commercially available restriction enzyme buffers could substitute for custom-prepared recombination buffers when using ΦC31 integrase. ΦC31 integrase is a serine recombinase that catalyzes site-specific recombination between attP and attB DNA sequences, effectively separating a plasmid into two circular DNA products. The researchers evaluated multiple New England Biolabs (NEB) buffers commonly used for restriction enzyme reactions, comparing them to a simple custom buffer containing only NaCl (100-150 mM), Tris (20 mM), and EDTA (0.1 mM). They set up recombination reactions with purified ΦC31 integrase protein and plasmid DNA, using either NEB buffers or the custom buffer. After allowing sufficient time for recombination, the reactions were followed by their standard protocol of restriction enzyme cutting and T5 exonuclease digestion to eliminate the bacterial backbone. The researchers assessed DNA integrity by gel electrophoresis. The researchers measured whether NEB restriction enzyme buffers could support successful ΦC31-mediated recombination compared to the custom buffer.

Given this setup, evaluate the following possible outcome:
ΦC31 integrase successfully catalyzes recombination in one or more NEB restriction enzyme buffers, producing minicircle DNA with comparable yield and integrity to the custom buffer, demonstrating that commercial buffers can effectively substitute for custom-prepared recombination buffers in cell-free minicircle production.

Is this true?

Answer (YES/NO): NO